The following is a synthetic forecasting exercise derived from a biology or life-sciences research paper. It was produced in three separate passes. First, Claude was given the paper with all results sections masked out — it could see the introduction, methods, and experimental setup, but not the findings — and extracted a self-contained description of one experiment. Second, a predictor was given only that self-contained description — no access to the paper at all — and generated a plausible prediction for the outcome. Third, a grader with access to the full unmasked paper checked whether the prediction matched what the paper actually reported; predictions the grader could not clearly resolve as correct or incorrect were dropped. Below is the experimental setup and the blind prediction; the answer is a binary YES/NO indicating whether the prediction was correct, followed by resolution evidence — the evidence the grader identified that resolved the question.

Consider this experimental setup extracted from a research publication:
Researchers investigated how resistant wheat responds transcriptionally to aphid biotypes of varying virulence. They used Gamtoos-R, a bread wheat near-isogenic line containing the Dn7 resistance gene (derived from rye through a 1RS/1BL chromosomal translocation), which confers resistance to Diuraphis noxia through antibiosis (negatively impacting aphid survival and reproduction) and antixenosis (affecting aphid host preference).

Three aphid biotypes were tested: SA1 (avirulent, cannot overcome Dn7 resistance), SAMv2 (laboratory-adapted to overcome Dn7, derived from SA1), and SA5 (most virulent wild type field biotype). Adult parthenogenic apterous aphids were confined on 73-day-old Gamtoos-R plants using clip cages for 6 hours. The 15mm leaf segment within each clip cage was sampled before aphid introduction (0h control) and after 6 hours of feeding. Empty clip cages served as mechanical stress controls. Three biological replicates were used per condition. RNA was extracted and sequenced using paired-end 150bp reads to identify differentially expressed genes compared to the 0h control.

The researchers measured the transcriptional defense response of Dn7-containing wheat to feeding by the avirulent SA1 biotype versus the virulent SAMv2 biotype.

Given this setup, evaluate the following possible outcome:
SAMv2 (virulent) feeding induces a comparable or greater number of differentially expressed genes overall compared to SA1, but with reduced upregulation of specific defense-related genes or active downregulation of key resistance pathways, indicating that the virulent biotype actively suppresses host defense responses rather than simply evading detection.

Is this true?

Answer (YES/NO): NO